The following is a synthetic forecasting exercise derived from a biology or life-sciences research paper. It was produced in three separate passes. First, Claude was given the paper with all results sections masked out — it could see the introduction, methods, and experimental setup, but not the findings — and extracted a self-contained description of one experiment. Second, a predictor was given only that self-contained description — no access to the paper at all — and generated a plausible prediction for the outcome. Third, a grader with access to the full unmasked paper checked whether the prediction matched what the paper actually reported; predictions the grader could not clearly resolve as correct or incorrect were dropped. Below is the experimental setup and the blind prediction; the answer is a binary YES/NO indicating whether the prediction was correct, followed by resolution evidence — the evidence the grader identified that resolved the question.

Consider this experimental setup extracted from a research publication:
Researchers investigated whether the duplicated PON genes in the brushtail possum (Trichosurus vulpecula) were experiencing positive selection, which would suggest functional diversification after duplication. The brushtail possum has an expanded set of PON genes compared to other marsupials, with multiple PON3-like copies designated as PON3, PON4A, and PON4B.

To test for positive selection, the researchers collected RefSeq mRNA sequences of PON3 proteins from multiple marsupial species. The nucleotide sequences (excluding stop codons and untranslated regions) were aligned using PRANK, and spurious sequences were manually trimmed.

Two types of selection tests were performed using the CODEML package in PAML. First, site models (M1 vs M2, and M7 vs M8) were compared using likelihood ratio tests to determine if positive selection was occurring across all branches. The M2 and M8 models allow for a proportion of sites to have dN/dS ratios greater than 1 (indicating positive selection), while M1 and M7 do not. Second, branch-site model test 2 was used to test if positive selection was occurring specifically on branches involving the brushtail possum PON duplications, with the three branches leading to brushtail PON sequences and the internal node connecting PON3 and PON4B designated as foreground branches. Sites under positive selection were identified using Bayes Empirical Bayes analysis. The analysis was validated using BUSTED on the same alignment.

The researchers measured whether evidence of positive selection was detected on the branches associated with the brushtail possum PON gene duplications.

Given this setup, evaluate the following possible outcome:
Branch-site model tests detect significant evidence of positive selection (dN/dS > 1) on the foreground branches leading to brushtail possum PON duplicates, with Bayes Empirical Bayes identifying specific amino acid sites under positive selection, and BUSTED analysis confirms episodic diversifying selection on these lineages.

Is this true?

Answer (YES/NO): NO